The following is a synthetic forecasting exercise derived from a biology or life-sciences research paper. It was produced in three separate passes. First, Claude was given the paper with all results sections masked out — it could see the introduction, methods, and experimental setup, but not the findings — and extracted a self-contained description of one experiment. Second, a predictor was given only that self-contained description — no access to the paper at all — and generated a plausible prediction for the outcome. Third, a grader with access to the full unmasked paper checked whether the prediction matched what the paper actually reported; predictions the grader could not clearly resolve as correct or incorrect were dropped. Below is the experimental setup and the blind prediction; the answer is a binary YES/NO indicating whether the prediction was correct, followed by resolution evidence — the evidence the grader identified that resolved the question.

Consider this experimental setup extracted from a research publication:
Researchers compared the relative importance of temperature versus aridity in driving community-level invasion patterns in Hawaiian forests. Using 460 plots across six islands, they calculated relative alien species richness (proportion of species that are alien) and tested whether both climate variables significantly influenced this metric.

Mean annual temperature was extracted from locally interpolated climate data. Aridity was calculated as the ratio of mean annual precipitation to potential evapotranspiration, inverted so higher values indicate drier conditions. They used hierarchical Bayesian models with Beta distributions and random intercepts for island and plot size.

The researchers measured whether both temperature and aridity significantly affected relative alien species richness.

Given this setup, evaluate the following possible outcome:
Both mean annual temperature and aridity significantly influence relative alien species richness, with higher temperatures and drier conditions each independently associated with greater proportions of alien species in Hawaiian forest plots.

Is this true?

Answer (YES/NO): NO